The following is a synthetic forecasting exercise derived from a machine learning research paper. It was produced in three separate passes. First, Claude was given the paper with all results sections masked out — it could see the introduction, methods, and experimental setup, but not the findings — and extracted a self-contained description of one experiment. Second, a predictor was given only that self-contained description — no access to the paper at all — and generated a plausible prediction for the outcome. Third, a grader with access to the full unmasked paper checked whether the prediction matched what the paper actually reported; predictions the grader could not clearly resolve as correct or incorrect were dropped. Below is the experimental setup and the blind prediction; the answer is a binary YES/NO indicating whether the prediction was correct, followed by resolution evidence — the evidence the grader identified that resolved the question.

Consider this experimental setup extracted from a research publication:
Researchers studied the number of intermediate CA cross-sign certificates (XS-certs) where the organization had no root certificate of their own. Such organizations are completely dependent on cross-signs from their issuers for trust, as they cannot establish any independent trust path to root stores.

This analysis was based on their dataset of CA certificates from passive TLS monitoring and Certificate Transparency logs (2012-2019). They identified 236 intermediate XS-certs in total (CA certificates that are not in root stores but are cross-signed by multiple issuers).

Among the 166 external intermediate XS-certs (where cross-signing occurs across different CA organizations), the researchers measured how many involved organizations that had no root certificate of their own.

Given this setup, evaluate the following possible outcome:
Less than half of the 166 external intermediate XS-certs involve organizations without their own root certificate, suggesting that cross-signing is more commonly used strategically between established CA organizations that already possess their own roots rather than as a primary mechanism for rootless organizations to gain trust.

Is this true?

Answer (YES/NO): NO